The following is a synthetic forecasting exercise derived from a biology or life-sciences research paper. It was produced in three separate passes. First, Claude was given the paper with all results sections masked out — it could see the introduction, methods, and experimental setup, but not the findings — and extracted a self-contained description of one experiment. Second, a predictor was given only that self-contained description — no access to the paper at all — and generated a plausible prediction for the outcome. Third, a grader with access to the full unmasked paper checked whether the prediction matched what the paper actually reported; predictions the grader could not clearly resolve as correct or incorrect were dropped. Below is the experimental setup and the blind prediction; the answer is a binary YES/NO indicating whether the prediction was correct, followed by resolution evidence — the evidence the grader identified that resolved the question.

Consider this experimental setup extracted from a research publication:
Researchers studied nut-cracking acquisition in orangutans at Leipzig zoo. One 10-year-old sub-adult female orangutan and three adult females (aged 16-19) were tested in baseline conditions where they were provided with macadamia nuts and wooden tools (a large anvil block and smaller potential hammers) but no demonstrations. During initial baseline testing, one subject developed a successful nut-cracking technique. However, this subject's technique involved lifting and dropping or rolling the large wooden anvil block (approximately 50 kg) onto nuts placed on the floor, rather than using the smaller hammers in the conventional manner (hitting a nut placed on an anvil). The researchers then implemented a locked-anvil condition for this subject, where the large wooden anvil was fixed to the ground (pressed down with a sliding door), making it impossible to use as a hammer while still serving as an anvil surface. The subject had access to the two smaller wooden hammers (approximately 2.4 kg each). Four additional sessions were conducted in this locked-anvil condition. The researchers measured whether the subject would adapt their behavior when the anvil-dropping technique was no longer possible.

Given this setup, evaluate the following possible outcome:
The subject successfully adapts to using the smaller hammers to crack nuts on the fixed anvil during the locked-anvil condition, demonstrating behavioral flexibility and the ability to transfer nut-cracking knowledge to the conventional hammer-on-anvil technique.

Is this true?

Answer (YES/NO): NO